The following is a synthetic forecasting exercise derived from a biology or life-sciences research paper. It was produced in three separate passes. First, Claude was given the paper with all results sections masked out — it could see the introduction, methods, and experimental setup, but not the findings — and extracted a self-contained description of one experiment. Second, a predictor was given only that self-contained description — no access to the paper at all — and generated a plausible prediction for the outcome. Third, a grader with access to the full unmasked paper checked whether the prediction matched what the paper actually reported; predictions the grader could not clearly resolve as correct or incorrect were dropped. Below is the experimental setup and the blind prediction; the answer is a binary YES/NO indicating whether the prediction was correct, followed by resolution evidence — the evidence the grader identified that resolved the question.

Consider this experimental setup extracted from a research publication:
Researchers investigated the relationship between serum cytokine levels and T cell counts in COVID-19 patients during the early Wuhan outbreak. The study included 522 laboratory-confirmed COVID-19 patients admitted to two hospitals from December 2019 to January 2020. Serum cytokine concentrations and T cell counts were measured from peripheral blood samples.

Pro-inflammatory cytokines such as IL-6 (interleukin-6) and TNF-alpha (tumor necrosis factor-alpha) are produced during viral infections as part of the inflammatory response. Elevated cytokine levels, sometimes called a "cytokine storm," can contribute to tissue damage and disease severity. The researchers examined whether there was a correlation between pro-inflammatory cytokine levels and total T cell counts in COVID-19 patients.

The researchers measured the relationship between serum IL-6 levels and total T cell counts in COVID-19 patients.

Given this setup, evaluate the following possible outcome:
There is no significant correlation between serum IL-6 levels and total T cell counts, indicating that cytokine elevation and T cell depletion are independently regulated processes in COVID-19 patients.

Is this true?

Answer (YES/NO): NO